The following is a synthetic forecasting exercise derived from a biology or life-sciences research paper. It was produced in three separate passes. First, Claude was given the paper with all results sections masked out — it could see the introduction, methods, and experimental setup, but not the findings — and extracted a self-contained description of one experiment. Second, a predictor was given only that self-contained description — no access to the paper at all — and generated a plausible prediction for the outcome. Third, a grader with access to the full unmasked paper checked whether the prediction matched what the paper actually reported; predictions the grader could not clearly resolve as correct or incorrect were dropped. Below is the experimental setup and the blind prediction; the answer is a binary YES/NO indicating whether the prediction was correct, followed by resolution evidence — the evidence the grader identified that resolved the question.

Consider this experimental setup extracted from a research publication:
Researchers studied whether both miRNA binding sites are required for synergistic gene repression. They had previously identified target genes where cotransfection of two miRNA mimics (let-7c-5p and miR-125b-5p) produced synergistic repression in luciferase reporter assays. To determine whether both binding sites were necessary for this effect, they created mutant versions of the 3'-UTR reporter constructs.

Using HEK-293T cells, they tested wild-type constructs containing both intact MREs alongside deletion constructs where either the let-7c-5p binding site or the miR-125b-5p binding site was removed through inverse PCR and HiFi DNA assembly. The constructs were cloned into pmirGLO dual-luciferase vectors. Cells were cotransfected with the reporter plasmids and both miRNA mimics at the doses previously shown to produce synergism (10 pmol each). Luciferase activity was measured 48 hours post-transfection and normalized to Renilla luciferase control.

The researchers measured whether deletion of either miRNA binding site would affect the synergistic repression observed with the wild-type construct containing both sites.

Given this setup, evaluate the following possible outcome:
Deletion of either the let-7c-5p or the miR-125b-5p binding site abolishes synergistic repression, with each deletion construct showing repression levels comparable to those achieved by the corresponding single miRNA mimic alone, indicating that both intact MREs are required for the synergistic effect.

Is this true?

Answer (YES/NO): YES